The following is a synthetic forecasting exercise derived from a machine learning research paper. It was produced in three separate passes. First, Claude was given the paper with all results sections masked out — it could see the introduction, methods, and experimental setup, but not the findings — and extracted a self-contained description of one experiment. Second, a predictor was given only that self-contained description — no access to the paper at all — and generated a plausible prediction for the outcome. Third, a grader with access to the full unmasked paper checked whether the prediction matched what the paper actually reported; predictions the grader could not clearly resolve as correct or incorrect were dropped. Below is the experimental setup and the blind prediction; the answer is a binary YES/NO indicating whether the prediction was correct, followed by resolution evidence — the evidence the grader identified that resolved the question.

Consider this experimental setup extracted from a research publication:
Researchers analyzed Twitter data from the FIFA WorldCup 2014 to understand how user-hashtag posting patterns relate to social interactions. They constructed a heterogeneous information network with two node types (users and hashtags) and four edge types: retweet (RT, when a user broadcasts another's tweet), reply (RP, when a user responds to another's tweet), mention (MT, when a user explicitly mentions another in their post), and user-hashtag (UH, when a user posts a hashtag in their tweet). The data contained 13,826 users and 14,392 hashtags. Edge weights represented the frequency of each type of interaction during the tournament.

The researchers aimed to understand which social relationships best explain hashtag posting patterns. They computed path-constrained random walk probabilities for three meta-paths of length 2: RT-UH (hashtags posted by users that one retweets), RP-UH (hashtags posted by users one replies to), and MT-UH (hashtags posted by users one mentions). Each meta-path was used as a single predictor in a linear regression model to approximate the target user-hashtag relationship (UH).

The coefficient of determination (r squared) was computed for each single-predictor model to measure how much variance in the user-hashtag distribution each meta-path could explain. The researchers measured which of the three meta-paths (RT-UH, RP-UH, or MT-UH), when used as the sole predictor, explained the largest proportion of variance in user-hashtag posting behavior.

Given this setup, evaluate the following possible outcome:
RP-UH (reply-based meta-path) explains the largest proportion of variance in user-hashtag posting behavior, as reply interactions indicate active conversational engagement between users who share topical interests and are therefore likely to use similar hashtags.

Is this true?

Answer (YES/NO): NO